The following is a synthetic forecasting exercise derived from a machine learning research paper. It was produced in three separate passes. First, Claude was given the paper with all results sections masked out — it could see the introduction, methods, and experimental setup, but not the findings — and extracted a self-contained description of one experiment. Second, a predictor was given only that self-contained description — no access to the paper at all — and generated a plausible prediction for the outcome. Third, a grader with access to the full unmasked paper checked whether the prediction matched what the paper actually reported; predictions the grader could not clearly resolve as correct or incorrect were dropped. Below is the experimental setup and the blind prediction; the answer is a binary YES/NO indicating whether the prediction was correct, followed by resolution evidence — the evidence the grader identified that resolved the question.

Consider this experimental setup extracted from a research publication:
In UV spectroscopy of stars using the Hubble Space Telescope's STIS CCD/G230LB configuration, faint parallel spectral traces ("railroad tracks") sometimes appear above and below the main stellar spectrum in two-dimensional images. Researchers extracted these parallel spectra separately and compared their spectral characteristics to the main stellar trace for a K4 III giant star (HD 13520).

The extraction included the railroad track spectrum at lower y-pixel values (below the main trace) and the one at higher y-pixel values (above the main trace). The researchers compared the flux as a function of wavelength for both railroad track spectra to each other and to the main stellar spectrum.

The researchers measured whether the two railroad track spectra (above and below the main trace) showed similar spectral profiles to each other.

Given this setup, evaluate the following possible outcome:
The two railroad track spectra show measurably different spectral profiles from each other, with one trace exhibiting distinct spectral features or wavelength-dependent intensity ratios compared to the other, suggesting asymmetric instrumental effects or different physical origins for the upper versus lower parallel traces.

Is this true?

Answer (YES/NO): YES